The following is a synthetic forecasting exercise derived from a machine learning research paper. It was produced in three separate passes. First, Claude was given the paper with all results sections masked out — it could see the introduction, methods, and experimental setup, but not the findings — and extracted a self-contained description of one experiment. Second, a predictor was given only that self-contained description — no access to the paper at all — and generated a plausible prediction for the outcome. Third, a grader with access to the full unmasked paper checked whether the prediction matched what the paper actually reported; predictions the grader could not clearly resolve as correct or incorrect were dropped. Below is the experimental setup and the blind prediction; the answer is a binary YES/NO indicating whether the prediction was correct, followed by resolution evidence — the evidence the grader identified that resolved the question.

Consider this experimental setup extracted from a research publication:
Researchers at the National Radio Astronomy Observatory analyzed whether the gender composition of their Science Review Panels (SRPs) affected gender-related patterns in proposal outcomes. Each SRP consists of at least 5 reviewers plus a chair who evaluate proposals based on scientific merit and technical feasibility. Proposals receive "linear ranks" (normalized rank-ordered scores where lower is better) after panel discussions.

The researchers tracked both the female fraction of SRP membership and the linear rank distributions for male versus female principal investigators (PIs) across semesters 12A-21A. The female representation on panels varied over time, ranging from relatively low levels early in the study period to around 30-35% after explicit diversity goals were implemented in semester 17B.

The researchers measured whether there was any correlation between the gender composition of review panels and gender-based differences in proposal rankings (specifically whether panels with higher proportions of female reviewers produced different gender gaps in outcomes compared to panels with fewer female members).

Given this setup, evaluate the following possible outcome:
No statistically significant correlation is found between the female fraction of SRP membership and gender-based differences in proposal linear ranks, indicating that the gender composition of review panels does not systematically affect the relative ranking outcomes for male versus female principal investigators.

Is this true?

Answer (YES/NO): NO